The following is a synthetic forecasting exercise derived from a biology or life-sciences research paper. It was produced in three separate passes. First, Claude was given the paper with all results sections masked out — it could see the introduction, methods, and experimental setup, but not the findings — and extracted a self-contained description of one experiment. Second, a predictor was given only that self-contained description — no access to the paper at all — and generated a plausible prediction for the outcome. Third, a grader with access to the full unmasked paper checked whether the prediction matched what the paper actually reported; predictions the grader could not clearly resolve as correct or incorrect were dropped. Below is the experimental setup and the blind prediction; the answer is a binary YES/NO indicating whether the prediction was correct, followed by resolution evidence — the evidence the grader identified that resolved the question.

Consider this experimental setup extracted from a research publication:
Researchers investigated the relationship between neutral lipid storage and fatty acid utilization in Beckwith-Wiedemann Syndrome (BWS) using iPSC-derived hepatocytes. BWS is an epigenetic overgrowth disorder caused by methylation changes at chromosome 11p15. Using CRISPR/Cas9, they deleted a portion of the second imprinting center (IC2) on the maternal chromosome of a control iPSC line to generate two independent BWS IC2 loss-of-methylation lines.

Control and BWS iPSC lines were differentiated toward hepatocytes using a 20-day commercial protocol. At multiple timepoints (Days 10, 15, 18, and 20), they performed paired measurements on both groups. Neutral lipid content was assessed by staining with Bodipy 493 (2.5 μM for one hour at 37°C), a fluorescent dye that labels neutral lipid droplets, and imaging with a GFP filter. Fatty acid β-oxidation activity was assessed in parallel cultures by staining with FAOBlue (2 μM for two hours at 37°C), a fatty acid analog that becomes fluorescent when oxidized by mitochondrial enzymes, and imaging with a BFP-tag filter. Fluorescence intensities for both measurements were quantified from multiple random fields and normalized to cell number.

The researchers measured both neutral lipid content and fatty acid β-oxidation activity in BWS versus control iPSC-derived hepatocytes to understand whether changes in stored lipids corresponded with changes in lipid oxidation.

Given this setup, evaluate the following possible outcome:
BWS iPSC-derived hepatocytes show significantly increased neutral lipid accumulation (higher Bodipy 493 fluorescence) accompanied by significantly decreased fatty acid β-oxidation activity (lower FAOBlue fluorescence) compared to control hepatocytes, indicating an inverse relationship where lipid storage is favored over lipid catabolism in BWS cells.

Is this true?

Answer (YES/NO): NO